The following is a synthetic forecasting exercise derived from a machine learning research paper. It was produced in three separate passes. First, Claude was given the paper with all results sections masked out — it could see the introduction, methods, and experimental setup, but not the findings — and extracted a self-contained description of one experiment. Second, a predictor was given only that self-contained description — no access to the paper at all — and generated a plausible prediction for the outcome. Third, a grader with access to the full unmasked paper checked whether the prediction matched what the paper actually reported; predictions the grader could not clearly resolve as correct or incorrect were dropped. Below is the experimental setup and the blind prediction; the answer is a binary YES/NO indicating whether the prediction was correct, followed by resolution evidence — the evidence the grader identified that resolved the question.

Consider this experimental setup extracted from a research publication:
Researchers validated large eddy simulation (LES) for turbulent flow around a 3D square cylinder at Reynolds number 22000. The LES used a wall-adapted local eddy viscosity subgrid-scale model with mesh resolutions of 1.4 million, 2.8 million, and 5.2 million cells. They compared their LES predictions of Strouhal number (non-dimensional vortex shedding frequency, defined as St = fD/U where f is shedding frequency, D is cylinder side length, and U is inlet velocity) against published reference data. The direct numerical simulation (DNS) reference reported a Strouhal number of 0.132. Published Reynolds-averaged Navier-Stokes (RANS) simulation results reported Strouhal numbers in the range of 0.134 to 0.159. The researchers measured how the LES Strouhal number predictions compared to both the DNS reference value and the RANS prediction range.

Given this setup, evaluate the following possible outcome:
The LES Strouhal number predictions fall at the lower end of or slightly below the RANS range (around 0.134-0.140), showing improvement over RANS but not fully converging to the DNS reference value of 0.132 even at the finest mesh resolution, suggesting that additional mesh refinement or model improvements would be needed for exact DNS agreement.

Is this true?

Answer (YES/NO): NO